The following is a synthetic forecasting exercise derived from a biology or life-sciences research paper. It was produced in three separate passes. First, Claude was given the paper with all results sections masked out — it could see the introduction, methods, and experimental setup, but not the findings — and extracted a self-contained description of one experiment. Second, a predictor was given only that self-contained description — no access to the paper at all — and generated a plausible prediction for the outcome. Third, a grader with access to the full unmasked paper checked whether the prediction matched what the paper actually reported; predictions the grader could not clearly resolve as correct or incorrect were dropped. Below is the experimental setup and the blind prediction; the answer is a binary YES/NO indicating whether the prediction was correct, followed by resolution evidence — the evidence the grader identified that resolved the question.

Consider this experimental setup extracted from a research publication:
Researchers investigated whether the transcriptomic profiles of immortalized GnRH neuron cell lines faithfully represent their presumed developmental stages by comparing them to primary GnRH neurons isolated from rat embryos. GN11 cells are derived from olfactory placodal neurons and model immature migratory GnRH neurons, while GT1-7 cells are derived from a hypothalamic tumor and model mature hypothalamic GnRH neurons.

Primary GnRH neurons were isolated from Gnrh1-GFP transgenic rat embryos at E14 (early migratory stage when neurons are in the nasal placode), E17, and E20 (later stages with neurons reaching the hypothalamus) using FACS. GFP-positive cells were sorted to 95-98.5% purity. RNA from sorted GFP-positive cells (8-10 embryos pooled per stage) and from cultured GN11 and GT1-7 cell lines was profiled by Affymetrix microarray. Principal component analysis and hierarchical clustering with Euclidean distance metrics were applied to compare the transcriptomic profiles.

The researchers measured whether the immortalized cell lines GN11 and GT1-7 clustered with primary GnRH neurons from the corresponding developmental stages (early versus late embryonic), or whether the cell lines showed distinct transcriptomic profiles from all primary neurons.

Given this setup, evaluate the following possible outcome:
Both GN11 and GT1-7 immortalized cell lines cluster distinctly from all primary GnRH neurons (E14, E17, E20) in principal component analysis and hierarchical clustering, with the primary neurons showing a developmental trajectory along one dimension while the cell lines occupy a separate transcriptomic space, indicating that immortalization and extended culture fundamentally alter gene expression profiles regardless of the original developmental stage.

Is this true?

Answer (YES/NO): NO